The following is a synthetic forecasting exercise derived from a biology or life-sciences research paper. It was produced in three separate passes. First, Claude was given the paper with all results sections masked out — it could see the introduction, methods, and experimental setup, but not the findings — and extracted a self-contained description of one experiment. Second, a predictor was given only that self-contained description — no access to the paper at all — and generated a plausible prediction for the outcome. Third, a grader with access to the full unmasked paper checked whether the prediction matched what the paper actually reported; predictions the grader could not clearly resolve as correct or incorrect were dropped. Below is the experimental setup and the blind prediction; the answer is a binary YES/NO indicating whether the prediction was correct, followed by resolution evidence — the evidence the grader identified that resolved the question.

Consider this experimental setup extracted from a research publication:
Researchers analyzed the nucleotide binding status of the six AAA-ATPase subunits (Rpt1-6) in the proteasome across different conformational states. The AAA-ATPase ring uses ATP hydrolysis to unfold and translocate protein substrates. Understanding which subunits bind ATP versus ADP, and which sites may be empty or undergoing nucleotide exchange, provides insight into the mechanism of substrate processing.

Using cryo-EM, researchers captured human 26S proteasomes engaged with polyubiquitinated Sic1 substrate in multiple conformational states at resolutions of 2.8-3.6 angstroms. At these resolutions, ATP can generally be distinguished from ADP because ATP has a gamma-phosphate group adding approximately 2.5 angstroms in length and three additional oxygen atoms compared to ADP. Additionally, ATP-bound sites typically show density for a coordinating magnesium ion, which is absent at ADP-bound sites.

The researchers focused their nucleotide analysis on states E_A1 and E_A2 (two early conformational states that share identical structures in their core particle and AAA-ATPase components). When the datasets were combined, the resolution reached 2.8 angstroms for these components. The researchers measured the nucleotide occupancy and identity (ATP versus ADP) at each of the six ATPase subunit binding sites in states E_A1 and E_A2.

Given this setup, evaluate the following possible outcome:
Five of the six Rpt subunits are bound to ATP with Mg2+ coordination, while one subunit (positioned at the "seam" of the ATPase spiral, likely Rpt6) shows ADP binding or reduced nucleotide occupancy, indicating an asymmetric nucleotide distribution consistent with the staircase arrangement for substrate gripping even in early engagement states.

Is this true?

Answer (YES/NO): NO